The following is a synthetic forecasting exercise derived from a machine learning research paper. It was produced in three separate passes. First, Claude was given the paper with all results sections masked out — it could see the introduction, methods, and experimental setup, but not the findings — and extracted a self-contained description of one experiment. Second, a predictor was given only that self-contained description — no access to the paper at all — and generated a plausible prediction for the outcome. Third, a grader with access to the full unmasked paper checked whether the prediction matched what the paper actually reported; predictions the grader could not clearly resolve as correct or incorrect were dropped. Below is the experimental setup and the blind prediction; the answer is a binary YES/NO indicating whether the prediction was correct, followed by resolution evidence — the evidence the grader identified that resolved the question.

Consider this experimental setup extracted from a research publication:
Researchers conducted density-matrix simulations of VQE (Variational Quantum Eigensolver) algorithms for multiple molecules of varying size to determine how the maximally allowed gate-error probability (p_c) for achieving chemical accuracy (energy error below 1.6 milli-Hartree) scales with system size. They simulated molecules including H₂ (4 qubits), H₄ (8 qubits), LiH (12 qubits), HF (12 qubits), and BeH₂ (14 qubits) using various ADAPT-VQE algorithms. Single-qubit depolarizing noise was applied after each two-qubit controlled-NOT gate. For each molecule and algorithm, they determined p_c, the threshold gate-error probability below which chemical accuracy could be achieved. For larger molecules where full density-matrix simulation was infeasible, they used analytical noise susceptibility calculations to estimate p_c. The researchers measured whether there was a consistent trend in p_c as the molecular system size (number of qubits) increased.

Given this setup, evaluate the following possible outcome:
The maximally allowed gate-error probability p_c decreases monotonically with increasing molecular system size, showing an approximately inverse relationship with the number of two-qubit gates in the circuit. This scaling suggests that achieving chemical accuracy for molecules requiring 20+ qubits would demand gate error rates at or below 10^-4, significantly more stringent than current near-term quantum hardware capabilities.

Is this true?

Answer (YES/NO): YES